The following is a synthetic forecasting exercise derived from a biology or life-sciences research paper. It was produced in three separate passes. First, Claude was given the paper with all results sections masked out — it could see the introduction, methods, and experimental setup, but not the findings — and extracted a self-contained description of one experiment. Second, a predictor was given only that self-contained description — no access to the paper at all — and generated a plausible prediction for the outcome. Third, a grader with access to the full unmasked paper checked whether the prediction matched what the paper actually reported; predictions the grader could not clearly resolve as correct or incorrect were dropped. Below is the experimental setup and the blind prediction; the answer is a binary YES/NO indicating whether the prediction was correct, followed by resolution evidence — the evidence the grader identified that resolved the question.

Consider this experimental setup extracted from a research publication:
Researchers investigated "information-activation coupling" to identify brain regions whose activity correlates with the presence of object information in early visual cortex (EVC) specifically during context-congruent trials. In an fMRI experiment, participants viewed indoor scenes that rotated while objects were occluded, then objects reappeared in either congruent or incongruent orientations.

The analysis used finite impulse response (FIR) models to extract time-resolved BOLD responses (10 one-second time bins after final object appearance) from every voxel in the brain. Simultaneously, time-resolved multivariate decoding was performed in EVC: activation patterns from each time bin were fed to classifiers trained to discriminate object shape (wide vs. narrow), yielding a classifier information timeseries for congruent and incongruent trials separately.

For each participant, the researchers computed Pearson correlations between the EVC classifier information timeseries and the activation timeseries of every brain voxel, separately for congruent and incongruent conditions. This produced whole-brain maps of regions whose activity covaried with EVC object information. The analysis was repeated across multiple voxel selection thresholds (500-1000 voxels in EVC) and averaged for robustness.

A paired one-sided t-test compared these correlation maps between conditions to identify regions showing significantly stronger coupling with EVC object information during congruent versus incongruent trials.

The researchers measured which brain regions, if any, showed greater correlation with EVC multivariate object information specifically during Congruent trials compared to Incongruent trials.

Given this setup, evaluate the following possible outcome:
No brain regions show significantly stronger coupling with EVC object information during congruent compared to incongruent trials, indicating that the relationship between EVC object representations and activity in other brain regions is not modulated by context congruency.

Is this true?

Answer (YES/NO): NO